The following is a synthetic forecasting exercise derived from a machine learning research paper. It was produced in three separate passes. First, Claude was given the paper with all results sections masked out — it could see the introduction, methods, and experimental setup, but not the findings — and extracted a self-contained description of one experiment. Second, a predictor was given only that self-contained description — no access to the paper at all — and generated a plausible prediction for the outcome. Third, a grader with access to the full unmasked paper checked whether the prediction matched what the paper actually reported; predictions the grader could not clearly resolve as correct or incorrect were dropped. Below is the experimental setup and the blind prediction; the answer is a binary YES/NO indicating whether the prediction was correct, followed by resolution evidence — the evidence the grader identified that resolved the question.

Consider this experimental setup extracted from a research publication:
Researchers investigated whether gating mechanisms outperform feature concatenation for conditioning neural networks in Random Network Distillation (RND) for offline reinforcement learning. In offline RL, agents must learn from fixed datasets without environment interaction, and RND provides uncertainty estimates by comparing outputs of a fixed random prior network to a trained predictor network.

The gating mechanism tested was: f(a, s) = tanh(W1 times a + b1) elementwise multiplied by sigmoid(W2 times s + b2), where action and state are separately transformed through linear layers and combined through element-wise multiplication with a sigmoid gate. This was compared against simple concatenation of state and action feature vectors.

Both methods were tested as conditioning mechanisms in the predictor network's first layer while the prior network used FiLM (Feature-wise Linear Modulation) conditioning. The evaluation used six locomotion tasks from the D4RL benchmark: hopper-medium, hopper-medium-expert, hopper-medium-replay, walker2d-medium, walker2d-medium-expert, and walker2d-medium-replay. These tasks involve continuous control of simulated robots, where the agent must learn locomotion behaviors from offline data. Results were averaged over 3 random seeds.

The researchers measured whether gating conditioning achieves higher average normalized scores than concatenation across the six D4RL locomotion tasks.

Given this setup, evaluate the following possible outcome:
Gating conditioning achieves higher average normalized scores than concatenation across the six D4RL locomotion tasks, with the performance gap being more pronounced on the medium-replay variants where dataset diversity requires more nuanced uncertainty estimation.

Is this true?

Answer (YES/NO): NO